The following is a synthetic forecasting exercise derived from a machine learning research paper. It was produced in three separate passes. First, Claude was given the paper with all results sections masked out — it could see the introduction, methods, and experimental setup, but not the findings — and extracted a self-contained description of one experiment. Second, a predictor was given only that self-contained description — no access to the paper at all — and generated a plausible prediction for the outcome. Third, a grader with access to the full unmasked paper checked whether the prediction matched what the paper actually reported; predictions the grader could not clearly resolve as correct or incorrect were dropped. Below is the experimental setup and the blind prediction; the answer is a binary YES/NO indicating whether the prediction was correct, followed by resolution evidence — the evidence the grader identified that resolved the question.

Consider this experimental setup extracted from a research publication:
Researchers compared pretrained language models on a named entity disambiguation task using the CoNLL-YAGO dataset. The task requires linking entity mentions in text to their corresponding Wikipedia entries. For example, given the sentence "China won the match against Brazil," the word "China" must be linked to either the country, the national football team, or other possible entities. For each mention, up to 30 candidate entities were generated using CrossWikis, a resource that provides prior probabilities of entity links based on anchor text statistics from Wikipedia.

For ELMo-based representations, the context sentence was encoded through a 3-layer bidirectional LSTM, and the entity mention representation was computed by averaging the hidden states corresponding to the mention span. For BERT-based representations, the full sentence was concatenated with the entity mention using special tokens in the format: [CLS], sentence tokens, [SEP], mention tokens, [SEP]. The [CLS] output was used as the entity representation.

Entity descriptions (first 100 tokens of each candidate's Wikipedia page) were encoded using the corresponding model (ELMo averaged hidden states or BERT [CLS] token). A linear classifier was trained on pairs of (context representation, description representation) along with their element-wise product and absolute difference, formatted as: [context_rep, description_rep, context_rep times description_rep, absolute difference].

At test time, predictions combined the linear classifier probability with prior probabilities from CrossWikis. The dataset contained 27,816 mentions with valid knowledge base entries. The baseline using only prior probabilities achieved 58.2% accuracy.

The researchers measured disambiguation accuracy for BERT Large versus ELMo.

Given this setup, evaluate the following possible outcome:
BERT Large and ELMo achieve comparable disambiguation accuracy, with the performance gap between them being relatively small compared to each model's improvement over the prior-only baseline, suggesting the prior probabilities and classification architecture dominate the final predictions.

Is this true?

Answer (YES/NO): YES